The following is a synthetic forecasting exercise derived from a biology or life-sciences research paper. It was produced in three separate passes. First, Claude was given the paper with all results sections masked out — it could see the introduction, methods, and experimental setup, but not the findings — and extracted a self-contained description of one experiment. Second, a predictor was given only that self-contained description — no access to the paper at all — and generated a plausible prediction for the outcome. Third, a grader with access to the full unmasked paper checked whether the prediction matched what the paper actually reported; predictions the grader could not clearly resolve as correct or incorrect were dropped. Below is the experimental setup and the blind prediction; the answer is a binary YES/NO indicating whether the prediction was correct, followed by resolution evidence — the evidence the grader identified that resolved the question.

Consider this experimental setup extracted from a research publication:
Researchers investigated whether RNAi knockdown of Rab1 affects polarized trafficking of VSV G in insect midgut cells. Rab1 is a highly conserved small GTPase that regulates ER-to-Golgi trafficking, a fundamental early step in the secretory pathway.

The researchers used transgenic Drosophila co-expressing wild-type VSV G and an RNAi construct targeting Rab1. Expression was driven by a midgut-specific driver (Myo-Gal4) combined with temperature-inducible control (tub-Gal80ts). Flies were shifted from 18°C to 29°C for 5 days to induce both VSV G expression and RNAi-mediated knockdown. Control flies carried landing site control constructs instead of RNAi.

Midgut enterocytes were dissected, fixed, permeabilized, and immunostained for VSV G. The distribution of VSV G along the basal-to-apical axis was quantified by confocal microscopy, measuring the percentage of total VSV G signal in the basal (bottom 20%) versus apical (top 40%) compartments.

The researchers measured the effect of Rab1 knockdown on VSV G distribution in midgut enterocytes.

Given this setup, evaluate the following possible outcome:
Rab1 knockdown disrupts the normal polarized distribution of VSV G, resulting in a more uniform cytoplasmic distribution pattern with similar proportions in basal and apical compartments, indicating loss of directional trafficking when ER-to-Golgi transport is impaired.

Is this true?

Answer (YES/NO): NO